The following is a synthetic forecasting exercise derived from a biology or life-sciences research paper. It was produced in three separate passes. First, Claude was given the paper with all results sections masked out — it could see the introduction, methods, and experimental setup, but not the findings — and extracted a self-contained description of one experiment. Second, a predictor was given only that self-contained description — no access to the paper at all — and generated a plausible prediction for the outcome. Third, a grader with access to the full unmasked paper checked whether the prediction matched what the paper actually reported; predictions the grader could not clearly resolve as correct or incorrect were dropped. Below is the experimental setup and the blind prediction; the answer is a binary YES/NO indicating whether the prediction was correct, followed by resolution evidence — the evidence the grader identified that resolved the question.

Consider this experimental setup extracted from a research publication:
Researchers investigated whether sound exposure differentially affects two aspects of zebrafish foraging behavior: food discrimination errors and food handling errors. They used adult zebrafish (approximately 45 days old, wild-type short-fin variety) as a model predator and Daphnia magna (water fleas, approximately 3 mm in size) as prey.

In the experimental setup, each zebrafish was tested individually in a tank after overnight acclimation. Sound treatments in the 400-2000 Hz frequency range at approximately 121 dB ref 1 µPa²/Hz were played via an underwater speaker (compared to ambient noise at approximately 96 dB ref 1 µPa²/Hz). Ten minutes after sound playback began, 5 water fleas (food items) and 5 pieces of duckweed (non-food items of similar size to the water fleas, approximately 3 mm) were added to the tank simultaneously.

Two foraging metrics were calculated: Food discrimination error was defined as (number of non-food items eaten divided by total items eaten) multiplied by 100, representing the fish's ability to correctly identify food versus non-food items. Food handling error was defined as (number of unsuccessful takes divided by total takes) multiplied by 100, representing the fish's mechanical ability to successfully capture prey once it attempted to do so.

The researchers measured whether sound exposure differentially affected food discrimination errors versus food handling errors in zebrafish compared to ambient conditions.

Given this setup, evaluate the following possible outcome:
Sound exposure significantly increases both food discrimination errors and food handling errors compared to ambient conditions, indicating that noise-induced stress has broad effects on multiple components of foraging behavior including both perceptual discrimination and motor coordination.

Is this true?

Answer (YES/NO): NO